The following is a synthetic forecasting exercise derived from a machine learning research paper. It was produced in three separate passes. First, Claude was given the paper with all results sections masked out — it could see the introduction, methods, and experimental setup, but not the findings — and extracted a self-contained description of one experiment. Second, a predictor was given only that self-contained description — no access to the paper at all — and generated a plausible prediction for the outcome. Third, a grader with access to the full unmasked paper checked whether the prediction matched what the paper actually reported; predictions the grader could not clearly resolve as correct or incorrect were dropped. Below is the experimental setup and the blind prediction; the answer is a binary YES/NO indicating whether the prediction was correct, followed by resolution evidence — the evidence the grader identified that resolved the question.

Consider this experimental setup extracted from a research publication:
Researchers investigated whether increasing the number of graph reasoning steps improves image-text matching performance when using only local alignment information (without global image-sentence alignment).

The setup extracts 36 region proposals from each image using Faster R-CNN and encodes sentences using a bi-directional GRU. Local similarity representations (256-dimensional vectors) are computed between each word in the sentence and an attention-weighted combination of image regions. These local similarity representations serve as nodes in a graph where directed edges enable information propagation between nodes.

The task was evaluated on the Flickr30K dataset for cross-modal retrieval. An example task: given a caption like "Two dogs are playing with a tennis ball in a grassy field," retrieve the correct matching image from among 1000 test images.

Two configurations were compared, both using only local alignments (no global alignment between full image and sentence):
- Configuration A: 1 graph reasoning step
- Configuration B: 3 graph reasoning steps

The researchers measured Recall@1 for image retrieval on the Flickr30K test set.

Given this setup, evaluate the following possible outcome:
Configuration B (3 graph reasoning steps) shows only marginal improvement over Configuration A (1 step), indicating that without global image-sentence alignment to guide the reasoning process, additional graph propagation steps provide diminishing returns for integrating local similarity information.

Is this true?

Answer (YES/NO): NO